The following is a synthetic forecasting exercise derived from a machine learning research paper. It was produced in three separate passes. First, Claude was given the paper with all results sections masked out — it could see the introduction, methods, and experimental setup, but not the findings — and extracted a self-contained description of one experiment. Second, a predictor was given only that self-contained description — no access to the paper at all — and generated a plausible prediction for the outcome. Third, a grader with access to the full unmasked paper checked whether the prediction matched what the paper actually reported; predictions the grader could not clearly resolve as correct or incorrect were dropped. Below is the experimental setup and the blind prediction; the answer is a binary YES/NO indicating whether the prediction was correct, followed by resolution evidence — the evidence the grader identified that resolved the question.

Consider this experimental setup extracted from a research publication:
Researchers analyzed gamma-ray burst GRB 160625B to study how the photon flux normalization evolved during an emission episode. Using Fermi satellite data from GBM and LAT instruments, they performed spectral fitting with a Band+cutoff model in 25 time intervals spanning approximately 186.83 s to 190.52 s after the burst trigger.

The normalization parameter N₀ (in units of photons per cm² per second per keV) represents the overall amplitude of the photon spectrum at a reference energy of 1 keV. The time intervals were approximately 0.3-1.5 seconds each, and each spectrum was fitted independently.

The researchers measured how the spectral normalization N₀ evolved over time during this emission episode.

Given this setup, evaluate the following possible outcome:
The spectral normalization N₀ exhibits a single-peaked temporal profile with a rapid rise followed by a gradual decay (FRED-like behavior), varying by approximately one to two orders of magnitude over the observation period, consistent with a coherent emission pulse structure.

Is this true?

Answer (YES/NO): NO